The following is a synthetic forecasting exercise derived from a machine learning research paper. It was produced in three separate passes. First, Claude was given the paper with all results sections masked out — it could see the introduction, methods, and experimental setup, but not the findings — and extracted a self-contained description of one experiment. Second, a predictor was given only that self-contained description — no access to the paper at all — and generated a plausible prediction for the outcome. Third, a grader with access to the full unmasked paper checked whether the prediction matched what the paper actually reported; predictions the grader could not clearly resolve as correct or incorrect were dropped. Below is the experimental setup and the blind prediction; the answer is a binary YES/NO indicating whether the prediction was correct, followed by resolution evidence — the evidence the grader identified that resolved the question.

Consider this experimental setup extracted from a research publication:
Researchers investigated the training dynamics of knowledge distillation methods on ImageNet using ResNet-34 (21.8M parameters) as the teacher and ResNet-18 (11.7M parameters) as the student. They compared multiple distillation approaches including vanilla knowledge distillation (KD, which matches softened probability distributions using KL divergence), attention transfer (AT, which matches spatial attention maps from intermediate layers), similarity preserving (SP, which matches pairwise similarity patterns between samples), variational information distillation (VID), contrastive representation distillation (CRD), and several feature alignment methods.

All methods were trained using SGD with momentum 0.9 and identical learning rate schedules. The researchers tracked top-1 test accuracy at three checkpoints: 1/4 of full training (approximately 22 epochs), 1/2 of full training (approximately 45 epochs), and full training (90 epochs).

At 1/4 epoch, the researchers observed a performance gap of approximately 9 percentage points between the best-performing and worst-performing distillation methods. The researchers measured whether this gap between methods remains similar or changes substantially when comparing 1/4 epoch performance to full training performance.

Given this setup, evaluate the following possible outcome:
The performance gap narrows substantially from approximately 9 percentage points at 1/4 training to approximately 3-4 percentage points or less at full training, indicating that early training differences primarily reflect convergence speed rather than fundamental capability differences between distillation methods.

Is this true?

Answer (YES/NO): YES